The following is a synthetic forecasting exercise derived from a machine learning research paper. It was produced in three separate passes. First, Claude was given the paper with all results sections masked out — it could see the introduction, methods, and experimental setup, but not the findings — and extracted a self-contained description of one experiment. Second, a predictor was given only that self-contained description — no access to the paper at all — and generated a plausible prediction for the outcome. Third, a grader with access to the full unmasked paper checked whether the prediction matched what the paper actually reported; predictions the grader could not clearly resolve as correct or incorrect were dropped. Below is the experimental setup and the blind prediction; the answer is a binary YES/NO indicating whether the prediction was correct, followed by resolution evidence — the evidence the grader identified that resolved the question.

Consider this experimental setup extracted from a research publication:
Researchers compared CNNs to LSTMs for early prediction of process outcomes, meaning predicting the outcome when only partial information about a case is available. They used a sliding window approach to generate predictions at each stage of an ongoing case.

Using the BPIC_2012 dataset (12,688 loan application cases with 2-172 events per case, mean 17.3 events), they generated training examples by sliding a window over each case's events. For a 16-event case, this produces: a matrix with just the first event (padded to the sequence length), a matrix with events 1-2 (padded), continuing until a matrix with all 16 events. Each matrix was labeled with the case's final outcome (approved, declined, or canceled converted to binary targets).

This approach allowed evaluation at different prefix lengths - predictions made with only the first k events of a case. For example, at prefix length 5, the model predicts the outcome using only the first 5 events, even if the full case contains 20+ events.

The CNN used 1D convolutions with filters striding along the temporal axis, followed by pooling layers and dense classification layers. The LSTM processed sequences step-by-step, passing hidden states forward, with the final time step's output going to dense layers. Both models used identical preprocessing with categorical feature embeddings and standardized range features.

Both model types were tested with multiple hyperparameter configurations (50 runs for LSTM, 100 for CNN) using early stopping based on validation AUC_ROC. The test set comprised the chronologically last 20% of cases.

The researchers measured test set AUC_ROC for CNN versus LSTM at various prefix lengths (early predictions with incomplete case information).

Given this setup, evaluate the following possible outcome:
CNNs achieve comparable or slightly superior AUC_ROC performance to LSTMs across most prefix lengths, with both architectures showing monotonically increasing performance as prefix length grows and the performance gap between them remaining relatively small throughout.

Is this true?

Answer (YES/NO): NO